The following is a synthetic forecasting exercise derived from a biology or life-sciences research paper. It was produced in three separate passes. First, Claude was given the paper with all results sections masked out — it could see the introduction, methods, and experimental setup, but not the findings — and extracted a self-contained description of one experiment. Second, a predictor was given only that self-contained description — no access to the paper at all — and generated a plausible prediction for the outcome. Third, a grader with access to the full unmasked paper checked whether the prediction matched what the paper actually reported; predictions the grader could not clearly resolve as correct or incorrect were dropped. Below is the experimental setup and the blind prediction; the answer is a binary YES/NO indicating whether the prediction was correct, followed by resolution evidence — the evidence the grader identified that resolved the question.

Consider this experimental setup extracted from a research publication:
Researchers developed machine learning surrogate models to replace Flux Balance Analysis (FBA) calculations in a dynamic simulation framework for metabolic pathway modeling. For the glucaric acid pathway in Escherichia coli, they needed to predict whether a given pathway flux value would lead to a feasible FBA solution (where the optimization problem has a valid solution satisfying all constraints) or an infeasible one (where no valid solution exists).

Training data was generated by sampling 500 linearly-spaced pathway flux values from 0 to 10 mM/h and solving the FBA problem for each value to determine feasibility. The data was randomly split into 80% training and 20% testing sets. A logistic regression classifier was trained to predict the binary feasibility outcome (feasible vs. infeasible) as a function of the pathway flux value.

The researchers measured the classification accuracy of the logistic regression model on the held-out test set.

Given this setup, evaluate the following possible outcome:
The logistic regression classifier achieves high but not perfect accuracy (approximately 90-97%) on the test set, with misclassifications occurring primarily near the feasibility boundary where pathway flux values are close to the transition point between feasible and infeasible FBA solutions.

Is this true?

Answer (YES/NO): NO